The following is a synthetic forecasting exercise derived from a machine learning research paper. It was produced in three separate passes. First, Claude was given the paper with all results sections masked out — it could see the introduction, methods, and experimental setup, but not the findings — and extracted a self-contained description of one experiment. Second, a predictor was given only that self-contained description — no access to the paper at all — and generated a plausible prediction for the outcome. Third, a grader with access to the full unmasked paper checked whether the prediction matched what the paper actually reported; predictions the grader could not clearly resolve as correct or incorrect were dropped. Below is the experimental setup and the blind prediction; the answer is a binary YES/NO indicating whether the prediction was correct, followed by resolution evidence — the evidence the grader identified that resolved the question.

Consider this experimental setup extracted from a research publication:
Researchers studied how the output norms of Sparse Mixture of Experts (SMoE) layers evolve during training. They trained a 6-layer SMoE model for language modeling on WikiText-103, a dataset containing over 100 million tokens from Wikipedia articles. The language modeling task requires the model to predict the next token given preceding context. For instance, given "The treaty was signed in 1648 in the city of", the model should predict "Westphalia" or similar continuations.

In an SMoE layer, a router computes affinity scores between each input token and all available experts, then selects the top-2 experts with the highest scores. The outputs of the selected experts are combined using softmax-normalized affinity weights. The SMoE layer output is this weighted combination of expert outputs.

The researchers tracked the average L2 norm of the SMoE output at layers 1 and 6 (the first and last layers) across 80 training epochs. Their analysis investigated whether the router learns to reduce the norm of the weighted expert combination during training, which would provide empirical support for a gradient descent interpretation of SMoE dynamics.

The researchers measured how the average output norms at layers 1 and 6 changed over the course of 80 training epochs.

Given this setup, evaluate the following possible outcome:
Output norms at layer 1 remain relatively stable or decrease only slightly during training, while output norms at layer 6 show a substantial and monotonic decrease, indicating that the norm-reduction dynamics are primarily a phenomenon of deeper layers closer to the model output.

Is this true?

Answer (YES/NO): NO